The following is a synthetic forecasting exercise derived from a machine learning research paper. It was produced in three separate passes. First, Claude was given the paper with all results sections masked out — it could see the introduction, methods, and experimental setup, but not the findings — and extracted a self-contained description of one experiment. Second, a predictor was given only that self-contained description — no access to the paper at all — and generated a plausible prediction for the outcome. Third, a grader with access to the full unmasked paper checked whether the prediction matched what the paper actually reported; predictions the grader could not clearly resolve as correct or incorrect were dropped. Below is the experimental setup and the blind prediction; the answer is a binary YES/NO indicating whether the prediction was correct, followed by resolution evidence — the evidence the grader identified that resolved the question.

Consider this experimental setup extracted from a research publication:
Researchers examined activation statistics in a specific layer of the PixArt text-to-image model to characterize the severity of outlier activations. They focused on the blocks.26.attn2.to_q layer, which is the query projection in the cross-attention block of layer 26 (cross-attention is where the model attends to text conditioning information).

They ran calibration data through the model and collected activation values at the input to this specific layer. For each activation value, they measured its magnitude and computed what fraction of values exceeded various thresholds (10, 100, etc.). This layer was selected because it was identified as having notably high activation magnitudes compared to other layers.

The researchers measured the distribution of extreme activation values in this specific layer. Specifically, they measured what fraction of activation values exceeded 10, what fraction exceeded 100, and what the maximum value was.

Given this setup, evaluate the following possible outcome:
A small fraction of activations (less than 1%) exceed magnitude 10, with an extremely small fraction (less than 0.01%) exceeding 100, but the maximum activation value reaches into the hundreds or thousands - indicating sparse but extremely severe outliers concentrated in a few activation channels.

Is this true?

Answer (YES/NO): NO